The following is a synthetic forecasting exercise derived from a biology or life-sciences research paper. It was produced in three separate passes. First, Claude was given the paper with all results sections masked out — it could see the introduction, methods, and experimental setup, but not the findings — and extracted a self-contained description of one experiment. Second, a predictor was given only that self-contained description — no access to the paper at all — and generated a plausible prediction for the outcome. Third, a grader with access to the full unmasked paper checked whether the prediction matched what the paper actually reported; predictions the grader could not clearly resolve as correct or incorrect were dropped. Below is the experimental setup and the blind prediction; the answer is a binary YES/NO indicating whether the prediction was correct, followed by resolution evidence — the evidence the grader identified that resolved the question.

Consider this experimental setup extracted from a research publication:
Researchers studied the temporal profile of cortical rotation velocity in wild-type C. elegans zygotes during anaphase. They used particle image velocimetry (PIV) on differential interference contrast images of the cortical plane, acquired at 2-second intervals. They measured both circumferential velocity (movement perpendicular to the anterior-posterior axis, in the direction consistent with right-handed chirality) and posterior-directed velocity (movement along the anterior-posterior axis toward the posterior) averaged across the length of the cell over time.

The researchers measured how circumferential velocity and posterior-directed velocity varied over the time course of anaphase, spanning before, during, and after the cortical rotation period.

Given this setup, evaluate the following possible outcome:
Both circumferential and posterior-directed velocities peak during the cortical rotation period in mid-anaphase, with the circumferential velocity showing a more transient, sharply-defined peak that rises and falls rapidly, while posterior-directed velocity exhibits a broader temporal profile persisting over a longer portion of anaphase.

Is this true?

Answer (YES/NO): NO